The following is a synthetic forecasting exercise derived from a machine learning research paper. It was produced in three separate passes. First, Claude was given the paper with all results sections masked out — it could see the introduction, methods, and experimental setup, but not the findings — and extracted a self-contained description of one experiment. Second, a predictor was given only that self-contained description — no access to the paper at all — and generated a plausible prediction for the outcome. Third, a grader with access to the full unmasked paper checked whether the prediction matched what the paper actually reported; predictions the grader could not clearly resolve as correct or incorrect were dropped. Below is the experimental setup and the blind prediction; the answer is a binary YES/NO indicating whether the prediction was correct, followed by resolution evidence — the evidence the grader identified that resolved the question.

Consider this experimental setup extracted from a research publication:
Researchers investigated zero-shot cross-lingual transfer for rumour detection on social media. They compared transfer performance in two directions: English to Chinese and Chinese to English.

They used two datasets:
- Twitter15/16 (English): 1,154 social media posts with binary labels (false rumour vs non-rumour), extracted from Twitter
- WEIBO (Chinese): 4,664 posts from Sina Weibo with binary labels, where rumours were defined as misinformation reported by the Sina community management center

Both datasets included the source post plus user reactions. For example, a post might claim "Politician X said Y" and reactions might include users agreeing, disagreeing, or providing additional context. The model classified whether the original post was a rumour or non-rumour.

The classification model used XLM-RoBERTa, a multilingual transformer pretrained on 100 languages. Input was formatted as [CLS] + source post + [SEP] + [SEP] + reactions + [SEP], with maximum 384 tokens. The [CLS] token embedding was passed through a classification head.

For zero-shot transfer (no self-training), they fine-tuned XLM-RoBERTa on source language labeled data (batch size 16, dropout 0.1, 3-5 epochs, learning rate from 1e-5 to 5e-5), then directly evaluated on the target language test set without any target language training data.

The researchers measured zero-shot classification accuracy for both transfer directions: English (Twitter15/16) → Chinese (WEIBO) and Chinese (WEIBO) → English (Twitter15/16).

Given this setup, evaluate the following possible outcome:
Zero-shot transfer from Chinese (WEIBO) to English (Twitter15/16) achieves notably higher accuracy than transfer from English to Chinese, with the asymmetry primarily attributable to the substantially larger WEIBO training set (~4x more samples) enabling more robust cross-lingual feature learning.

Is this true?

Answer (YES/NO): NO